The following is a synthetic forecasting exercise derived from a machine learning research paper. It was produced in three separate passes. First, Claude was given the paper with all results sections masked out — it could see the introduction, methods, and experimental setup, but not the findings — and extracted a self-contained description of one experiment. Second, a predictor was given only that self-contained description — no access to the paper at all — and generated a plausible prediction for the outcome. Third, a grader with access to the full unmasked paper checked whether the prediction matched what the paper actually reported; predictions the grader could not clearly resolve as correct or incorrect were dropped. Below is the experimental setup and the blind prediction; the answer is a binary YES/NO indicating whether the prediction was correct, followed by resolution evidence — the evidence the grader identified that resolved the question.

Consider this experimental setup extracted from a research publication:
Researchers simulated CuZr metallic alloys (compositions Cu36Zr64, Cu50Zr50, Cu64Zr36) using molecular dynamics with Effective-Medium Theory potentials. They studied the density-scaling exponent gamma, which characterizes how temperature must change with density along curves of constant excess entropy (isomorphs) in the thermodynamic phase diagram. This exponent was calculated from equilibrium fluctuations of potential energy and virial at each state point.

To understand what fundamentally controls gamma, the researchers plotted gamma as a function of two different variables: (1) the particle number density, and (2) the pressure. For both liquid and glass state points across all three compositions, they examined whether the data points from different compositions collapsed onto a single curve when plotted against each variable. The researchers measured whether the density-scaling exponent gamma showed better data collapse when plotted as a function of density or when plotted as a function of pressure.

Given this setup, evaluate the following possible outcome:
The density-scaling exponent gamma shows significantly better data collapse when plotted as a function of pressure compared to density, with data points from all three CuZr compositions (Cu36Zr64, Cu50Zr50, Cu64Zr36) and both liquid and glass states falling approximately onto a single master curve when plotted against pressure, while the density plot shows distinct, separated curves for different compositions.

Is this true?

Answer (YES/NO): YES